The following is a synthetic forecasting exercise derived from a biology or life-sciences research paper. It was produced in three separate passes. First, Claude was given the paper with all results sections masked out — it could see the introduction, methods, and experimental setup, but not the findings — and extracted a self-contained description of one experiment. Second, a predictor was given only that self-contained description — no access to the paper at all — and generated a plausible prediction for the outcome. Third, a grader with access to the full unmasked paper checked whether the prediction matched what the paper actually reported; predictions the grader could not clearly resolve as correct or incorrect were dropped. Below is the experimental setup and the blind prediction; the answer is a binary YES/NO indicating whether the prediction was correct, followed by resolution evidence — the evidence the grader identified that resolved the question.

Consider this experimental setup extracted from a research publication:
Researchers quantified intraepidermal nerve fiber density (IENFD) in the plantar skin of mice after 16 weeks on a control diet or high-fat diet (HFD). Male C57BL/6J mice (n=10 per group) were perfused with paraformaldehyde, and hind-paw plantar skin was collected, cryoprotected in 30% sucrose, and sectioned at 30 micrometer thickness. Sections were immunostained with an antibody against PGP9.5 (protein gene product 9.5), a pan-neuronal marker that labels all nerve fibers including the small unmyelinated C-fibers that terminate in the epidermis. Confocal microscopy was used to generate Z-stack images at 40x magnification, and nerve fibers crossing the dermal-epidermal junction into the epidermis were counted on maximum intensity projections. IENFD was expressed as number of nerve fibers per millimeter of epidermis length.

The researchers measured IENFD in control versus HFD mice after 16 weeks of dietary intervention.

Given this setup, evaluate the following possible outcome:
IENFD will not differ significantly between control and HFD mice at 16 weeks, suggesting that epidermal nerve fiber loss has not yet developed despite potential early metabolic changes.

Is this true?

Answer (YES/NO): NO